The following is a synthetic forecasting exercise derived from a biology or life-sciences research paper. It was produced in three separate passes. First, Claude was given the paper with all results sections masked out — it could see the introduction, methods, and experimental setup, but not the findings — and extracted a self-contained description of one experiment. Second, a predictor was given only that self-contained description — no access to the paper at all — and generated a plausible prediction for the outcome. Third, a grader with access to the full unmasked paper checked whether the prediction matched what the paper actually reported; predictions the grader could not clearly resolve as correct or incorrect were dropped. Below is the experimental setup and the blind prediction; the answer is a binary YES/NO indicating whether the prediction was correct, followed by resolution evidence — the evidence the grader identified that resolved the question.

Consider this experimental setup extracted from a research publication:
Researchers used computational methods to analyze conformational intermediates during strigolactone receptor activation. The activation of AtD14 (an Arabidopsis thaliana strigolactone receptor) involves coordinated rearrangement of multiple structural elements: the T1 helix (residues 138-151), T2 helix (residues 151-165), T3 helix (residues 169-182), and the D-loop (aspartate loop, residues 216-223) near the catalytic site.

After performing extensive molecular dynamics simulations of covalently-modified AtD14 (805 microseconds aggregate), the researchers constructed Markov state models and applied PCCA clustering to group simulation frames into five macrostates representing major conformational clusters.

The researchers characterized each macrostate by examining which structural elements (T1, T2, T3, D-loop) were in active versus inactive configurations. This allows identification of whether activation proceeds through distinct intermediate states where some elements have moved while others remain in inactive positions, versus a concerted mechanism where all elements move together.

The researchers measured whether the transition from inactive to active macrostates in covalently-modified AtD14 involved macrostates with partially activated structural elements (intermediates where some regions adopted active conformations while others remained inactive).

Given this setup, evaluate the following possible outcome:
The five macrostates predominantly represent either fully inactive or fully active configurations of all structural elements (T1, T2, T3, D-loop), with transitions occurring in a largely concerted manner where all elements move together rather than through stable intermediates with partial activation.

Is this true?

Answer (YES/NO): NO